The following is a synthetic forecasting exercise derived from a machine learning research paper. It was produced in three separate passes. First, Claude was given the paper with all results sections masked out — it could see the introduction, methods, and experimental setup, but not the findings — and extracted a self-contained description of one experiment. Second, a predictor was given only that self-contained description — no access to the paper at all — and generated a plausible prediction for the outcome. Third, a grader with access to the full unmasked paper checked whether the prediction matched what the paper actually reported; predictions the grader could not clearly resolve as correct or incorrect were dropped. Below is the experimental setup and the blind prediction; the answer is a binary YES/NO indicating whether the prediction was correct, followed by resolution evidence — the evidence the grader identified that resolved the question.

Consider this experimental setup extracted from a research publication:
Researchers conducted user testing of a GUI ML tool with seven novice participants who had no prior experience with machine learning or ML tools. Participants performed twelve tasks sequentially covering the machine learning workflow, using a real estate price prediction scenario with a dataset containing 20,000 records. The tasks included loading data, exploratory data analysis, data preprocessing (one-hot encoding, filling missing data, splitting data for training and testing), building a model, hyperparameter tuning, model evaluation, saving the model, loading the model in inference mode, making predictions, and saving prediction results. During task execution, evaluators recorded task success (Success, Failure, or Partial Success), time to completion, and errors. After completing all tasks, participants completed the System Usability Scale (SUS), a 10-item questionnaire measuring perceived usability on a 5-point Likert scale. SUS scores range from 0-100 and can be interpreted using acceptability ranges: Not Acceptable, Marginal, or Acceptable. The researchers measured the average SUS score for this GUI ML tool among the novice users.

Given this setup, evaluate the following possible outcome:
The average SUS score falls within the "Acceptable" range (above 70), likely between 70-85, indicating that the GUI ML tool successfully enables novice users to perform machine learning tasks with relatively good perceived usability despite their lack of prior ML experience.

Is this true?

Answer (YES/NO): NO